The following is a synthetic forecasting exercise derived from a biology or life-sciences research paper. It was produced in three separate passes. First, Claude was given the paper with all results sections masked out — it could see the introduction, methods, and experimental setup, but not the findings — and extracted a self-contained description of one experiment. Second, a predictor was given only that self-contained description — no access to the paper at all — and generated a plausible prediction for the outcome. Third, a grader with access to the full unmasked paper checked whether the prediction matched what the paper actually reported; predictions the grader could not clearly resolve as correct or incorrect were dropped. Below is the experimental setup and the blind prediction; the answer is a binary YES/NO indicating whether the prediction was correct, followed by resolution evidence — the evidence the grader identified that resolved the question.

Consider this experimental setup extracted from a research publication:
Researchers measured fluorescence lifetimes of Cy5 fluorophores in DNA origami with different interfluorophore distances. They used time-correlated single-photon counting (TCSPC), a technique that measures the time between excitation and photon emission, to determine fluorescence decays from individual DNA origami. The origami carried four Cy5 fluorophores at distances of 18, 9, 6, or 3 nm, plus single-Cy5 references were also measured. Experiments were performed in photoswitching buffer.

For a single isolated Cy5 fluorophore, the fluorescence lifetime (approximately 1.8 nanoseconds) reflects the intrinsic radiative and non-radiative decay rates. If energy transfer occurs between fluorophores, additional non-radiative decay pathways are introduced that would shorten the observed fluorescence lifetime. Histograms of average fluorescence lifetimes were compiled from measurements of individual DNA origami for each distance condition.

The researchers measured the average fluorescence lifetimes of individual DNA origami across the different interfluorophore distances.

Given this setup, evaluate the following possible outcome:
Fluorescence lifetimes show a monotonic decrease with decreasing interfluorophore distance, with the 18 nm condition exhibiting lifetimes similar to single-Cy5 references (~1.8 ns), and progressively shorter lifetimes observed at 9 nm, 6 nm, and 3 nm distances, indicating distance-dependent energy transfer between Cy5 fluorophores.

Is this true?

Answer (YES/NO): NO